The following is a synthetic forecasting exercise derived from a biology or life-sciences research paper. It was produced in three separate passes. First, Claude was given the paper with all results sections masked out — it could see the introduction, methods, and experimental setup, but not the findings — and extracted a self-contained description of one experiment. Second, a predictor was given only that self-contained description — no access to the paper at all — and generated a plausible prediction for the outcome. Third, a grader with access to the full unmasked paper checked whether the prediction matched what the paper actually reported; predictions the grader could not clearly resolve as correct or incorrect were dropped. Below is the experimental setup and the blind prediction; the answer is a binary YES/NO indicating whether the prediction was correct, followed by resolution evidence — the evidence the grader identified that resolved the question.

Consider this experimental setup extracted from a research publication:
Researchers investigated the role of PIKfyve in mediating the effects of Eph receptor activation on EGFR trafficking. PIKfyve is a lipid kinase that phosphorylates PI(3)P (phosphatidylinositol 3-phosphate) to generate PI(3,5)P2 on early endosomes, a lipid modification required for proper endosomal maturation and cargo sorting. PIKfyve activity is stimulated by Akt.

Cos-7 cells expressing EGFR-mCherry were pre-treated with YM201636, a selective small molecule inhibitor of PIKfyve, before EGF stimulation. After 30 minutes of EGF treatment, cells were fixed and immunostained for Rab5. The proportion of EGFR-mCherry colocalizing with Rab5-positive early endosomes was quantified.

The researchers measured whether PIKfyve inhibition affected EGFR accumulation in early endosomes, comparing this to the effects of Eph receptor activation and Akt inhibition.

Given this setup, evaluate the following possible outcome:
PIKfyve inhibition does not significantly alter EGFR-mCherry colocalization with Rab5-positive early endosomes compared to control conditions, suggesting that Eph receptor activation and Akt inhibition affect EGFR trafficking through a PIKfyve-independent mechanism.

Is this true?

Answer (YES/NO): NO